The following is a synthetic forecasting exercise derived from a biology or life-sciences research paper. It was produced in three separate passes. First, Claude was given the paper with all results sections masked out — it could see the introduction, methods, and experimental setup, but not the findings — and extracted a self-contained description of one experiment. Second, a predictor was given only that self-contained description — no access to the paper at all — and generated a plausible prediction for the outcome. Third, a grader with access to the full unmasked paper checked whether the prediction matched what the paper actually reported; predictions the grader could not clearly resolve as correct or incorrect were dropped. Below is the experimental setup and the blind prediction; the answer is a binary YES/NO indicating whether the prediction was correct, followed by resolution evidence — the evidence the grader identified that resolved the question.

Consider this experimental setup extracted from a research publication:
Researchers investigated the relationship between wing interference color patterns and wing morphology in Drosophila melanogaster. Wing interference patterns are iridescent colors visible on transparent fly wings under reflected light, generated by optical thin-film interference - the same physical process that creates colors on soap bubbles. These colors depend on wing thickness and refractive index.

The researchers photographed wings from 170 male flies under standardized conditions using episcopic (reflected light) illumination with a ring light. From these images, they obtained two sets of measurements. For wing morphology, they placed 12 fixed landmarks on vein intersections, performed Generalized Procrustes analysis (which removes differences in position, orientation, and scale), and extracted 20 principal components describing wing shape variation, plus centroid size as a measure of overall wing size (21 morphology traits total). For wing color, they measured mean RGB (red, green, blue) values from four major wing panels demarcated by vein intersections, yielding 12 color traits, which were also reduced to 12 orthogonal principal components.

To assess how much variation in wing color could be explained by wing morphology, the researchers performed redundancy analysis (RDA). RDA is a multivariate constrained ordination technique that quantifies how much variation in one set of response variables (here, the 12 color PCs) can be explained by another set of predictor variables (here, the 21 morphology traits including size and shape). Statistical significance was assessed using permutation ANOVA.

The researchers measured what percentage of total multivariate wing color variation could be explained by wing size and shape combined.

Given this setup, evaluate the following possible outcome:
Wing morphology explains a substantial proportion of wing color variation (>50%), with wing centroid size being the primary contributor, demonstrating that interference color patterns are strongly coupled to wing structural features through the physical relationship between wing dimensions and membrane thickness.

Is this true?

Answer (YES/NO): NO